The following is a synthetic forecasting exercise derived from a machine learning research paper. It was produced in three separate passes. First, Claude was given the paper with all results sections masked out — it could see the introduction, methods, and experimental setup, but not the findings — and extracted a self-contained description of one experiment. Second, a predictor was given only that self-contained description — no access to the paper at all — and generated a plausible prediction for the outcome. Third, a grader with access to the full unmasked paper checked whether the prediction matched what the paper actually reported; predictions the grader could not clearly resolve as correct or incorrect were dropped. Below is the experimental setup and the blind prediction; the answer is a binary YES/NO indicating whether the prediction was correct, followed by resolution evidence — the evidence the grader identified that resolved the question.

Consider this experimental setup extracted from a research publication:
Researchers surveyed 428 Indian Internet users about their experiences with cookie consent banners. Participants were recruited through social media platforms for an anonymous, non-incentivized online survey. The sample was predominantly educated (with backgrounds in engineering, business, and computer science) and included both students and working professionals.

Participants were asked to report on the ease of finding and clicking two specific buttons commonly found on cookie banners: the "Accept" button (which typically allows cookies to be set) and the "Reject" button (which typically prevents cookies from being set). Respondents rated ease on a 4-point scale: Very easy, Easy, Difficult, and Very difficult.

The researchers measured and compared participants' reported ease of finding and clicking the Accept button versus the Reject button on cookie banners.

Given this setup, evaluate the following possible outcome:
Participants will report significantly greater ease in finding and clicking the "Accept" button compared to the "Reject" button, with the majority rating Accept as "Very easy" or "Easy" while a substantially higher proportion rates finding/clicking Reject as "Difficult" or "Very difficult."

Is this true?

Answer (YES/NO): YES